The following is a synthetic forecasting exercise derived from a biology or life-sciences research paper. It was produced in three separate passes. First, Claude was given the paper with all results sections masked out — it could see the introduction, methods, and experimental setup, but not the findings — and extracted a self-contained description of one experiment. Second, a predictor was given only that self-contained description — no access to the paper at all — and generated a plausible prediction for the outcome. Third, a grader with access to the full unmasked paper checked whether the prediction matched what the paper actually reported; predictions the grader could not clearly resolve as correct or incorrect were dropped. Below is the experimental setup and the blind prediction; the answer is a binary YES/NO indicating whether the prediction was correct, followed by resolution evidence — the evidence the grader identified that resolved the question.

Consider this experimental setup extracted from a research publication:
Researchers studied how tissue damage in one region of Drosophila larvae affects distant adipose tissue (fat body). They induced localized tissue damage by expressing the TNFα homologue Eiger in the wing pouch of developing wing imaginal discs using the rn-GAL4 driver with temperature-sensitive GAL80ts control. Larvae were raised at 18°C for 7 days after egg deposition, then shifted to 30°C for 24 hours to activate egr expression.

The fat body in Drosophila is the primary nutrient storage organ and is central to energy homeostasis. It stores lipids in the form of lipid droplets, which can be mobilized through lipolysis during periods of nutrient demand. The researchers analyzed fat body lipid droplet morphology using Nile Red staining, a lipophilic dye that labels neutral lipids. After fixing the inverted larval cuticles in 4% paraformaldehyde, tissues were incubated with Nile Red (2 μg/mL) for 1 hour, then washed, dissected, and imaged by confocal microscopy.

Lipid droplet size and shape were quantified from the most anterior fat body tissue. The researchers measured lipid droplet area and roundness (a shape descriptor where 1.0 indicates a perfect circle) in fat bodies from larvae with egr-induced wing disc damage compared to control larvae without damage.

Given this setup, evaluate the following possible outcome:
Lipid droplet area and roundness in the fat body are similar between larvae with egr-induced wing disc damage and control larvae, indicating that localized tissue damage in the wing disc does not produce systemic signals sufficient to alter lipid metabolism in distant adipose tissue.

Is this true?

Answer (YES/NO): NO